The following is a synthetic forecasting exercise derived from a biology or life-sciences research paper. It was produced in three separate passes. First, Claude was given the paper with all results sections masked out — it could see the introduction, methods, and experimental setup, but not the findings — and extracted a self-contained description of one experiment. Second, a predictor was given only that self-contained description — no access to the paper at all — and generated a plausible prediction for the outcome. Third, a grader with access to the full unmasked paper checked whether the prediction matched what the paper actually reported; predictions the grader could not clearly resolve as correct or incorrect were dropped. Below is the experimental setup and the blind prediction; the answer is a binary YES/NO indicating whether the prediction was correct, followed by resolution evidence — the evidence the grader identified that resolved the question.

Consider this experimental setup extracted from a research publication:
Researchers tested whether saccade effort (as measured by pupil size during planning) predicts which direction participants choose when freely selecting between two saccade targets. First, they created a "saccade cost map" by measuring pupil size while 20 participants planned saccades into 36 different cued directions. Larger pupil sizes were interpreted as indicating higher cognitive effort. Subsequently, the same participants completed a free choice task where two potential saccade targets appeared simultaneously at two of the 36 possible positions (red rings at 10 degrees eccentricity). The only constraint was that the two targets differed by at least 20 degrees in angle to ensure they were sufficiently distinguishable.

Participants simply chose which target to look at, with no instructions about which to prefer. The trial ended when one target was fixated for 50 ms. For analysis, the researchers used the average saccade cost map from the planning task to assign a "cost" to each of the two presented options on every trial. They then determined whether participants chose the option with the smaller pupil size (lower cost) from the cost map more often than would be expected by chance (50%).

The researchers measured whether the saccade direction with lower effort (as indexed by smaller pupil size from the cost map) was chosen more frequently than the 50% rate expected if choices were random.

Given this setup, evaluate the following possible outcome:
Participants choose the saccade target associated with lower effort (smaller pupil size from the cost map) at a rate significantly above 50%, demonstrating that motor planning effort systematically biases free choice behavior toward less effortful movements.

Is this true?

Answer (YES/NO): YES